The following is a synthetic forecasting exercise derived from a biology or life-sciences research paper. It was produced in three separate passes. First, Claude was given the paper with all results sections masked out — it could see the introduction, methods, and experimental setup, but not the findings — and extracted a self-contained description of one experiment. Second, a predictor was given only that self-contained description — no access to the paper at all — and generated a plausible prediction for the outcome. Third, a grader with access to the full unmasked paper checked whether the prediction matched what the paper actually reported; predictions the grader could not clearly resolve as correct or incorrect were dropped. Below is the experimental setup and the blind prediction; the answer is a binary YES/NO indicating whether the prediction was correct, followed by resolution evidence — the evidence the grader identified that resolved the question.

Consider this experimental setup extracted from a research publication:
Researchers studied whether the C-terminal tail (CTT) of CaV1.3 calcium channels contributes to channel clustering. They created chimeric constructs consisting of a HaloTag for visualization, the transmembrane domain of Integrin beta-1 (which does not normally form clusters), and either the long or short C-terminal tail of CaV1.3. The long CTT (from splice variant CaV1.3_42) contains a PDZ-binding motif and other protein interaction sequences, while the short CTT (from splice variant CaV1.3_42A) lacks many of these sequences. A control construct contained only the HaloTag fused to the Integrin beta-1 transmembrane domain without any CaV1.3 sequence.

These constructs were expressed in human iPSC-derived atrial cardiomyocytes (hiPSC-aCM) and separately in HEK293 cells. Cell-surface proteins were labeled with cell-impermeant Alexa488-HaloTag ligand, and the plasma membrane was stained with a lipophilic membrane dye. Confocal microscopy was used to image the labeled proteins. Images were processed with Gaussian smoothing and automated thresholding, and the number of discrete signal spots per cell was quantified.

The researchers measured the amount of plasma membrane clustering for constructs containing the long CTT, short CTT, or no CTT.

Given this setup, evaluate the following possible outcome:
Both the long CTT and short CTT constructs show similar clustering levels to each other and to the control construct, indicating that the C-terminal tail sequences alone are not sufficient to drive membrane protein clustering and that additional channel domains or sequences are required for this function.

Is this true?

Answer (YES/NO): NO